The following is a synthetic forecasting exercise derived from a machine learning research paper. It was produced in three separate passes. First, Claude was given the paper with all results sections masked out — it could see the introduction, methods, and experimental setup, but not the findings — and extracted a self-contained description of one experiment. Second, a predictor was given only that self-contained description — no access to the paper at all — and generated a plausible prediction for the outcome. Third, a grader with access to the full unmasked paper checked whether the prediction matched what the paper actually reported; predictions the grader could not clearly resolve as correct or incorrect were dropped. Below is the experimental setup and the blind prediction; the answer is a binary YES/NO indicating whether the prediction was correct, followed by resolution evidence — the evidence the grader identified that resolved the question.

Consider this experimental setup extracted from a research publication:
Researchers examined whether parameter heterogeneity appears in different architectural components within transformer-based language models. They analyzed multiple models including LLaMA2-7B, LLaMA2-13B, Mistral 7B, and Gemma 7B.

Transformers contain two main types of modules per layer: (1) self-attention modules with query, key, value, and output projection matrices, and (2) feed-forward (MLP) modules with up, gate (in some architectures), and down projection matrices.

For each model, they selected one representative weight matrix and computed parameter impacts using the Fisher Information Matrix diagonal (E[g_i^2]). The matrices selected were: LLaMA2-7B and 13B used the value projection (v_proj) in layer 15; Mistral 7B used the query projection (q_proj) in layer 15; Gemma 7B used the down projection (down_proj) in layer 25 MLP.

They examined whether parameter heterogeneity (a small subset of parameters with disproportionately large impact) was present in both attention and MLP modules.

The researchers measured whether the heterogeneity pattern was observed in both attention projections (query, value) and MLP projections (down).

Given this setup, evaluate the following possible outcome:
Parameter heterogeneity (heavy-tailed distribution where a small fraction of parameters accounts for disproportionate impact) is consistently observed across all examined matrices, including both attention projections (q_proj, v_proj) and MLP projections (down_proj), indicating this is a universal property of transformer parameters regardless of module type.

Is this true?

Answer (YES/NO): YES